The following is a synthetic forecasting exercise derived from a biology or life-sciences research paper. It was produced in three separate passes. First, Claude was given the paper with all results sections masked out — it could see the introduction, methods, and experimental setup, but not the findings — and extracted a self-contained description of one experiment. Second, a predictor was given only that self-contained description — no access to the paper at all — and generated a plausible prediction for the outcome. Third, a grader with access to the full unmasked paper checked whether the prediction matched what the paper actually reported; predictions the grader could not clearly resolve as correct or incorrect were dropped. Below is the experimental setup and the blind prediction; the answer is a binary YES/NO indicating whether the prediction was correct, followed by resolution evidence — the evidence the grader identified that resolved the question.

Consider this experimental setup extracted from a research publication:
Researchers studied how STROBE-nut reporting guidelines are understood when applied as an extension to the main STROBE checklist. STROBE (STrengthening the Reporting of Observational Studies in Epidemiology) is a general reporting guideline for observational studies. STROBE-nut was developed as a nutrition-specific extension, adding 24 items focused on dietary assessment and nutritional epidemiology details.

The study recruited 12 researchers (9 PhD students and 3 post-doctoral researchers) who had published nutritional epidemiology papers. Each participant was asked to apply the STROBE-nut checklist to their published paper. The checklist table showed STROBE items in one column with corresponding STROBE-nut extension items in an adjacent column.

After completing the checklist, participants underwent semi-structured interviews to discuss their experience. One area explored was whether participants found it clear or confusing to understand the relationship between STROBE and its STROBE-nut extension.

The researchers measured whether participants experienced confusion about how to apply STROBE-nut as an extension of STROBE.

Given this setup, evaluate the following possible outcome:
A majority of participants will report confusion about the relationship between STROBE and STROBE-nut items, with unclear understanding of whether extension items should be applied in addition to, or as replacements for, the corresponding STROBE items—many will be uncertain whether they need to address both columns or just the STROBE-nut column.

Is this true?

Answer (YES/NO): YES